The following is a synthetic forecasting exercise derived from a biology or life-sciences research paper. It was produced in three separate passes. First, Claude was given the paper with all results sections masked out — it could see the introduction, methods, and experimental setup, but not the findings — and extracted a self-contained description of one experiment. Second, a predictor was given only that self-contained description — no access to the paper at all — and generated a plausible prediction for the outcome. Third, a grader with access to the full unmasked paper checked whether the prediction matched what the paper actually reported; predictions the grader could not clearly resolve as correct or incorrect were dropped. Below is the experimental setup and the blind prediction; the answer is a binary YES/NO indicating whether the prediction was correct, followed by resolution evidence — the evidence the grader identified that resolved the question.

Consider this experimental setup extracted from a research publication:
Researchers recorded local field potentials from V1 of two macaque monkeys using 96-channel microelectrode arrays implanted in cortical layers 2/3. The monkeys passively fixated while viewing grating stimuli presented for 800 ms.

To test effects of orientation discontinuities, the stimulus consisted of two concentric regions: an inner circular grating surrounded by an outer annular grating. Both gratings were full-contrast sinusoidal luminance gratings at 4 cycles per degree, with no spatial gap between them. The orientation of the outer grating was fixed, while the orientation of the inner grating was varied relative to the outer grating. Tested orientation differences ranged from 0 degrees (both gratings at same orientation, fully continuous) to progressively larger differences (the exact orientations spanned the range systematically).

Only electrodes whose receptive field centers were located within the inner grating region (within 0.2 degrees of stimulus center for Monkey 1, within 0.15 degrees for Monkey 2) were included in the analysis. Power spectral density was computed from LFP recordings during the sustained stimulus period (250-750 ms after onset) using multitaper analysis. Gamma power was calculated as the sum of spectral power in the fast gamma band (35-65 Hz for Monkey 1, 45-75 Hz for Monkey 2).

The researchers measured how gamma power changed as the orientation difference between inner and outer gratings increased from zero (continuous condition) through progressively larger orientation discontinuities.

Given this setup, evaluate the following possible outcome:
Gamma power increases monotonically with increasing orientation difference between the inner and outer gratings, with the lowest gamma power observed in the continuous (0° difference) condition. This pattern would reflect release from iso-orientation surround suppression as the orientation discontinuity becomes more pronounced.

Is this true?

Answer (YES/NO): NO